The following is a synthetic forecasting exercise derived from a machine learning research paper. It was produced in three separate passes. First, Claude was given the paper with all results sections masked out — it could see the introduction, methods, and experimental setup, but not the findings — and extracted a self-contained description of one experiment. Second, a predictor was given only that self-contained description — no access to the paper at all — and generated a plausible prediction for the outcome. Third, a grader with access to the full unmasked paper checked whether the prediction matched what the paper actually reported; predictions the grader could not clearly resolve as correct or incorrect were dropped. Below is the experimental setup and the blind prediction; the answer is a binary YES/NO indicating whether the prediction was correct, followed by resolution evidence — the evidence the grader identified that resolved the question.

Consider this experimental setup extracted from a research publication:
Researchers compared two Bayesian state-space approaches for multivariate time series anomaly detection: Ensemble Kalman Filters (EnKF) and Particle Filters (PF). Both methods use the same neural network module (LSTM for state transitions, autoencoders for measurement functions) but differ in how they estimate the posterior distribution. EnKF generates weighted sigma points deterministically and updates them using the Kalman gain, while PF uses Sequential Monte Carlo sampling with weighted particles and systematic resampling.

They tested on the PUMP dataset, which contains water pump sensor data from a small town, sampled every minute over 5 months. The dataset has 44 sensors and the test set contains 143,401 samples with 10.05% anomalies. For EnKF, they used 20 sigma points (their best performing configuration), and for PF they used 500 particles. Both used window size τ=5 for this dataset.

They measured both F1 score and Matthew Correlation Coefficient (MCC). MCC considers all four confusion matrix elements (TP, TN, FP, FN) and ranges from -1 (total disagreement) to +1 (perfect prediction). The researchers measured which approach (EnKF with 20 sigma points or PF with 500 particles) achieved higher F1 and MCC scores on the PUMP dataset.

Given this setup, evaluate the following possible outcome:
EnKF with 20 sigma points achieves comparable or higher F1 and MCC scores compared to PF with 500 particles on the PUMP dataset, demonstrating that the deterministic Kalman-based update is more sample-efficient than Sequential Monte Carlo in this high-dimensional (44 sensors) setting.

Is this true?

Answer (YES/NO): NO